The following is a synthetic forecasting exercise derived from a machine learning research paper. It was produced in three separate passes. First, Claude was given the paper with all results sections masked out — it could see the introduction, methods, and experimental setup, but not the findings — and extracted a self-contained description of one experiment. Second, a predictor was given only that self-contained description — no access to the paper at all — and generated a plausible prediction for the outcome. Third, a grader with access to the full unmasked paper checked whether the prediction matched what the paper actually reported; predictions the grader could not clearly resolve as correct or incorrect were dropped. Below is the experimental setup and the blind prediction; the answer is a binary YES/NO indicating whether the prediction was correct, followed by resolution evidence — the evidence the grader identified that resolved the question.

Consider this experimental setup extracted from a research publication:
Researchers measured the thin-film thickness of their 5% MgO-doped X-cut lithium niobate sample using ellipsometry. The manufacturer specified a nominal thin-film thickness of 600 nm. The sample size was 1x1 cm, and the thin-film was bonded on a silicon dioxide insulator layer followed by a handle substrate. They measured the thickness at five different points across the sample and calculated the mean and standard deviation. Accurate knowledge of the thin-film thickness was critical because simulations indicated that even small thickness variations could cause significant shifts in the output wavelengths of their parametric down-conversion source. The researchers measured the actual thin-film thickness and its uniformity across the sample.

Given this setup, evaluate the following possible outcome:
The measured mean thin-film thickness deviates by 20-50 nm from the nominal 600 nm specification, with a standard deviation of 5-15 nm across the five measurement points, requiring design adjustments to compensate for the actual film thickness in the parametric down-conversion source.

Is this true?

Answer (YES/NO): NO